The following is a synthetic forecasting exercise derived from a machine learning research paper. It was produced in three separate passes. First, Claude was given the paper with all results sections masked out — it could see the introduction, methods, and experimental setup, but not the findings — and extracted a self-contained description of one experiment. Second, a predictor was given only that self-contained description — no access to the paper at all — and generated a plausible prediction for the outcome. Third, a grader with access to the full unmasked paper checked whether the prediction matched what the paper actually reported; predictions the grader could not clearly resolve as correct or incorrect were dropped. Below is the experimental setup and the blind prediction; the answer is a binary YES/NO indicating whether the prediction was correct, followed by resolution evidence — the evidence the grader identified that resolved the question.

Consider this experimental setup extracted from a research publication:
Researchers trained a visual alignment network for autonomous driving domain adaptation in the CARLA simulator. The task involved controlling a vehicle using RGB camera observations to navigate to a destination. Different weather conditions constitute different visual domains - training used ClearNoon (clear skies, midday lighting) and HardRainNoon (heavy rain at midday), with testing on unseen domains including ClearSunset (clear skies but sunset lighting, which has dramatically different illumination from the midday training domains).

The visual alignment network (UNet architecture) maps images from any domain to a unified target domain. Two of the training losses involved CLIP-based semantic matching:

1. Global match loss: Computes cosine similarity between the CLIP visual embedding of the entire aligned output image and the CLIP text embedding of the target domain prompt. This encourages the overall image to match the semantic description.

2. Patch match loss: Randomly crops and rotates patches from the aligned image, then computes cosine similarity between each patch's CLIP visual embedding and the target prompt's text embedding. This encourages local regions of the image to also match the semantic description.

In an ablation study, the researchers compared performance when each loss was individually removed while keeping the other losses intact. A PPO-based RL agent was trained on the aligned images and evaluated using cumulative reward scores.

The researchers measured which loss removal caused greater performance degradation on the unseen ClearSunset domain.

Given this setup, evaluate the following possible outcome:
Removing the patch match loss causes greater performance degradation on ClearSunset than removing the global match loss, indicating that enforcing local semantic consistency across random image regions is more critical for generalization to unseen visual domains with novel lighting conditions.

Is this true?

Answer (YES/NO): YES